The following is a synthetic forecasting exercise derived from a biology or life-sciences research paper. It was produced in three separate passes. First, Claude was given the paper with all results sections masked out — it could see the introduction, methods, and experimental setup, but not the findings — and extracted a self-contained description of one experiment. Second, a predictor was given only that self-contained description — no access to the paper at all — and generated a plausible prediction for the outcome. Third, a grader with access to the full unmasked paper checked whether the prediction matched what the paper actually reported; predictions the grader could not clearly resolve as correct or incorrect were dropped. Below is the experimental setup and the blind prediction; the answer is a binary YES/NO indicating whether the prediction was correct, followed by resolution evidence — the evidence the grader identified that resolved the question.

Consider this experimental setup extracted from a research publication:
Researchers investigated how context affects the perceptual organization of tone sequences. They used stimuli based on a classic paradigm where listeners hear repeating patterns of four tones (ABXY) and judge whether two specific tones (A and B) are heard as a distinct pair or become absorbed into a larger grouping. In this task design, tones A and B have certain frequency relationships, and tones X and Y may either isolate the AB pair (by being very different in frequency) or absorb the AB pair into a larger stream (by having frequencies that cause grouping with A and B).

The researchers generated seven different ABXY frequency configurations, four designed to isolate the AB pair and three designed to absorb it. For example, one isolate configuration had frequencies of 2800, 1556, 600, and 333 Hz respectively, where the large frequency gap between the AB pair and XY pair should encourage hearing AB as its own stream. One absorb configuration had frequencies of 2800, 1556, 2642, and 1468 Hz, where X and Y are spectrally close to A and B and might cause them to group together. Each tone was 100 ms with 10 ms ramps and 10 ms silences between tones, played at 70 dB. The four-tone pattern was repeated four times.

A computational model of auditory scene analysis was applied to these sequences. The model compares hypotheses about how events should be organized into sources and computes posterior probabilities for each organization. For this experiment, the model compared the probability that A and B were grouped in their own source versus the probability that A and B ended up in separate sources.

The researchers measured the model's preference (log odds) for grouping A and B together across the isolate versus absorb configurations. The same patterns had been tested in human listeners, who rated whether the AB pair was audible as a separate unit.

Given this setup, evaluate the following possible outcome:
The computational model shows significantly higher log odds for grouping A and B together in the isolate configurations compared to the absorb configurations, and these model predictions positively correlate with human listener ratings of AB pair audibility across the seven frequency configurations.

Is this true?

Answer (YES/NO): YES